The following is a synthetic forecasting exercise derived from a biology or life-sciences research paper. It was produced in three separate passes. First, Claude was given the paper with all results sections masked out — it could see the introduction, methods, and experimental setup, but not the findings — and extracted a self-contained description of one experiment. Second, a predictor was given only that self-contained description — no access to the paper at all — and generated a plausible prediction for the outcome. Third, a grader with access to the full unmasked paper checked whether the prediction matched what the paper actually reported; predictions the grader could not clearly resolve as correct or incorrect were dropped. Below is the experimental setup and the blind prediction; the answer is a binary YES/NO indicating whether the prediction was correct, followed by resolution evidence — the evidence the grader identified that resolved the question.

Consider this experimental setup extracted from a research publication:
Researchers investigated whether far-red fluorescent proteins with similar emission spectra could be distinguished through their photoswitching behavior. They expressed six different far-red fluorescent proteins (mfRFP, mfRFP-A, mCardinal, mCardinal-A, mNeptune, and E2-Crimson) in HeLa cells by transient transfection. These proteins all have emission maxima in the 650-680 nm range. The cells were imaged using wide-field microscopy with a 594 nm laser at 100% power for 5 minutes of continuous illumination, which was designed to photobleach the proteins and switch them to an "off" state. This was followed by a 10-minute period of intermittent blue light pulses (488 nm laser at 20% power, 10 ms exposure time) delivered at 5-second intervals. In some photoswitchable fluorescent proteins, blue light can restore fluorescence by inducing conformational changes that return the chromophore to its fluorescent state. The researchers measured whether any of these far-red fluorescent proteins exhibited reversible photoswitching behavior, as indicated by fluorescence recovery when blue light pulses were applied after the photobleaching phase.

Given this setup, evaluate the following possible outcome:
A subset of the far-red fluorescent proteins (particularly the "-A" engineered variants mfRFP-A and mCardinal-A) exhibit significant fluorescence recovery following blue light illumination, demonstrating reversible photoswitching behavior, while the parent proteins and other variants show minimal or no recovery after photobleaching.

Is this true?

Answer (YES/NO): NO